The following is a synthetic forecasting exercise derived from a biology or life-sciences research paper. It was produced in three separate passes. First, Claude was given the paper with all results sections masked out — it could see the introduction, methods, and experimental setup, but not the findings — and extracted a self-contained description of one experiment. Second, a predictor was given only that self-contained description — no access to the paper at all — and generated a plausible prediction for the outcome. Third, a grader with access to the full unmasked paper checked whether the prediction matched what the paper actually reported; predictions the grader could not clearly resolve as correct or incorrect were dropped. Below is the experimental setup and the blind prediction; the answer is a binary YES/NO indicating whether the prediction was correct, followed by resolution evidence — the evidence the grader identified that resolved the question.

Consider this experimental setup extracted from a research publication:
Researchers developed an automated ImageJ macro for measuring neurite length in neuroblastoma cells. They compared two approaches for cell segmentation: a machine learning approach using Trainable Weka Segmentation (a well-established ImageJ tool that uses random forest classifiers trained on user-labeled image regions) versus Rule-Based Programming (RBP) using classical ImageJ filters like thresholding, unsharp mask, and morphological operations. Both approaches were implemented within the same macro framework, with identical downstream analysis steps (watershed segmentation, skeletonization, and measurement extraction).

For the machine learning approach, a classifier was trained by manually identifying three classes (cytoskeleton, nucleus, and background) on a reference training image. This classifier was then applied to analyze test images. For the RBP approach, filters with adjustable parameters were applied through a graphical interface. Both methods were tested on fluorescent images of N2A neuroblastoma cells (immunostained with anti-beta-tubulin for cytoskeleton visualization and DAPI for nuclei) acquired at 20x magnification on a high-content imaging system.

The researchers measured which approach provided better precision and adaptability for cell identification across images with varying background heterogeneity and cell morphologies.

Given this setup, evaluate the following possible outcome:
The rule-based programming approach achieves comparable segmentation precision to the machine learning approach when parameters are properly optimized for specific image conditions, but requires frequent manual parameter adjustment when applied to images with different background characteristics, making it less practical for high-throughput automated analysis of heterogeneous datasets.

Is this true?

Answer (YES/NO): NO